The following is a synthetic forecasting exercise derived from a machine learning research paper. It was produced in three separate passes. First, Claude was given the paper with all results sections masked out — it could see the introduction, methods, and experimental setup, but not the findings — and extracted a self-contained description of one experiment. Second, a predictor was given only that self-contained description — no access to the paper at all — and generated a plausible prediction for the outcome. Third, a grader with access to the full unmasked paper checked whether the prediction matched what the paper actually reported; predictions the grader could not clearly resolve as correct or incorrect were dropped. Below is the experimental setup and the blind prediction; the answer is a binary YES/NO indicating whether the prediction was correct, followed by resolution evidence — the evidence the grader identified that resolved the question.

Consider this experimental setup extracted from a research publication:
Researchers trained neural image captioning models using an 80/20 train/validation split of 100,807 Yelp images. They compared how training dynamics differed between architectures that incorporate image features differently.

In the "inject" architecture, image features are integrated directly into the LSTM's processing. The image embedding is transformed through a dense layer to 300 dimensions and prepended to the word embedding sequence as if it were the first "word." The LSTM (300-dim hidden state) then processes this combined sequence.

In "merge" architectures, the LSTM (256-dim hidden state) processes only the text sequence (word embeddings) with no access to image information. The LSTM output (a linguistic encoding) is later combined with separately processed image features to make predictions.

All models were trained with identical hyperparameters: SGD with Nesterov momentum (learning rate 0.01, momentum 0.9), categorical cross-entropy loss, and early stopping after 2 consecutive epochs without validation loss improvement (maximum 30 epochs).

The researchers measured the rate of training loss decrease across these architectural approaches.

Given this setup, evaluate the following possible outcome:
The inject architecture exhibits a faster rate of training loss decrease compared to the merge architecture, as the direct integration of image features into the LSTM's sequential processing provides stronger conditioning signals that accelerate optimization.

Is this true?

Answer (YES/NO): NO